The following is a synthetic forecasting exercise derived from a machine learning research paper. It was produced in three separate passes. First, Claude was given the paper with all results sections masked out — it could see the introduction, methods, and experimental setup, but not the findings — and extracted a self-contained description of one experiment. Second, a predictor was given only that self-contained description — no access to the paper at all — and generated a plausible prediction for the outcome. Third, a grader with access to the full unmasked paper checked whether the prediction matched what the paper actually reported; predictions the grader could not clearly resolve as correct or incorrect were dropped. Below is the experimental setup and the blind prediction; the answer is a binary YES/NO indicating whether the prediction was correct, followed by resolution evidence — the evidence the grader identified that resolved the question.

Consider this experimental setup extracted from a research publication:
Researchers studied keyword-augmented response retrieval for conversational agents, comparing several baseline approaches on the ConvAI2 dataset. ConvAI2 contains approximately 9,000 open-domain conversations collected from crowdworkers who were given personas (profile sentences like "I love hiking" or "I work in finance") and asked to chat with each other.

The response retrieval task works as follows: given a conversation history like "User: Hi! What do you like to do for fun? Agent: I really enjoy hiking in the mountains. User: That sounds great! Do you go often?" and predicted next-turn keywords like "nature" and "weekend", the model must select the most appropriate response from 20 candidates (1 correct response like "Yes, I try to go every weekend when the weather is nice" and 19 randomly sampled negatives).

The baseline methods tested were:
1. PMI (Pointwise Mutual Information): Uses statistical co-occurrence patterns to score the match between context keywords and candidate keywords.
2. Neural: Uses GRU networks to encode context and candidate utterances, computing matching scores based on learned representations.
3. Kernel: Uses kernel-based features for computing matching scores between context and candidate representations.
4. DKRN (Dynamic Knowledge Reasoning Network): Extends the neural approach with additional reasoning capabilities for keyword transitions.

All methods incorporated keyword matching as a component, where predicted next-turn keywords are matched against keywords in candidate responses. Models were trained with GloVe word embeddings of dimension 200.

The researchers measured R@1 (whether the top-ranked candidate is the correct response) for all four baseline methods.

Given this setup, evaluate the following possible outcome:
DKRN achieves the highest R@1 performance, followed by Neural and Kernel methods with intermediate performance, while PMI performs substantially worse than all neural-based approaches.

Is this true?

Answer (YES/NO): NO